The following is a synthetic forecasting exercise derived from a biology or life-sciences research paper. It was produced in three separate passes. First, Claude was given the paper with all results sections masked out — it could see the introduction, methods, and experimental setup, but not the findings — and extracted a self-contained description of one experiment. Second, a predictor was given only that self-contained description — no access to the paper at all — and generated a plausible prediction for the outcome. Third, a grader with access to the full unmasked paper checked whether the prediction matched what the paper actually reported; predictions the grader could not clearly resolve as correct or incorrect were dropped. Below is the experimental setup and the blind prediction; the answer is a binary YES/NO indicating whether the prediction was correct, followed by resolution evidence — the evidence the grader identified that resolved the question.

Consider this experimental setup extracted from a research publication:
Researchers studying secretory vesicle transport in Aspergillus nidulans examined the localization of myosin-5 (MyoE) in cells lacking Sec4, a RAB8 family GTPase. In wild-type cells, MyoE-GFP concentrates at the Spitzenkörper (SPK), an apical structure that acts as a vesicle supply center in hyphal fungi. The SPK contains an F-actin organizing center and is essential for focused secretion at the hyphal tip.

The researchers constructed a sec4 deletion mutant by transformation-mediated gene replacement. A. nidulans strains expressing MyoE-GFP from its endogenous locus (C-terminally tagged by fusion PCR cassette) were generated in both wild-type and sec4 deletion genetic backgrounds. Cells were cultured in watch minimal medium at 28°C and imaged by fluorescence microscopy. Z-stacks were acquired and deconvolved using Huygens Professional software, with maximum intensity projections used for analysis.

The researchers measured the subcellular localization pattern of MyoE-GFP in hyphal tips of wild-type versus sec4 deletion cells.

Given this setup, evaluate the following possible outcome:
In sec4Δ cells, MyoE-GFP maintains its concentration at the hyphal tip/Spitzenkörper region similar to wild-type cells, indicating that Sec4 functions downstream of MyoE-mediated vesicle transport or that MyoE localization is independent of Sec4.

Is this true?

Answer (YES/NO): NO